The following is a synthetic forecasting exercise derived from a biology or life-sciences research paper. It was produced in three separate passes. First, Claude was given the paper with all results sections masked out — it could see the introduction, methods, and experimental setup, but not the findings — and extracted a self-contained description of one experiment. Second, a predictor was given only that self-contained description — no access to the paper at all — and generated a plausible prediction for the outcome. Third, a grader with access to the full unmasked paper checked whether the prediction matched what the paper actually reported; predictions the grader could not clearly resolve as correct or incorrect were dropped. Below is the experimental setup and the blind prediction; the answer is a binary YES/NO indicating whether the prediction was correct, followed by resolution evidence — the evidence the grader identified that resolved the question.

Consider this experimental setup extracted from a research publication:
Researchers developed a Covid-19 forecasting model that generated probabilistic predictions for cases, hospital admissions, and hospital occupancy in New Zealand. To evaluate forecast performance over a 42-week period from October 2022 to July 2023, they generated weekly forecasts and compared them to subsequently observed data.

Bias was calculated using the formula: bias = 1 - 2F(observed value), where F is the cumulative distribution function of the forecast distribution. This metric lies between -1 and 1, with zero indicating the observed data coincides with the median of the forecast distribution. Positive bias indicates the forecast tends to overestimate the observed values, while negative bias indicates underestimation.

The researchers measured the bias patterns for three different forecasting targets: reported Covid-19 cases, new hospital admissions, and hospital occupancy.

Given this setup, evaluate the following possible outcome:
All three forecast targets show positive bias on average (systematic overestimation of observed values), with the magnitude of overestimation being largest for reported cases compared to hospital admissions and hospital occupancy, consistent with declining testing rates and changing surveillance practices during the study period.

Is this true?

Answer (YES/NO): NO